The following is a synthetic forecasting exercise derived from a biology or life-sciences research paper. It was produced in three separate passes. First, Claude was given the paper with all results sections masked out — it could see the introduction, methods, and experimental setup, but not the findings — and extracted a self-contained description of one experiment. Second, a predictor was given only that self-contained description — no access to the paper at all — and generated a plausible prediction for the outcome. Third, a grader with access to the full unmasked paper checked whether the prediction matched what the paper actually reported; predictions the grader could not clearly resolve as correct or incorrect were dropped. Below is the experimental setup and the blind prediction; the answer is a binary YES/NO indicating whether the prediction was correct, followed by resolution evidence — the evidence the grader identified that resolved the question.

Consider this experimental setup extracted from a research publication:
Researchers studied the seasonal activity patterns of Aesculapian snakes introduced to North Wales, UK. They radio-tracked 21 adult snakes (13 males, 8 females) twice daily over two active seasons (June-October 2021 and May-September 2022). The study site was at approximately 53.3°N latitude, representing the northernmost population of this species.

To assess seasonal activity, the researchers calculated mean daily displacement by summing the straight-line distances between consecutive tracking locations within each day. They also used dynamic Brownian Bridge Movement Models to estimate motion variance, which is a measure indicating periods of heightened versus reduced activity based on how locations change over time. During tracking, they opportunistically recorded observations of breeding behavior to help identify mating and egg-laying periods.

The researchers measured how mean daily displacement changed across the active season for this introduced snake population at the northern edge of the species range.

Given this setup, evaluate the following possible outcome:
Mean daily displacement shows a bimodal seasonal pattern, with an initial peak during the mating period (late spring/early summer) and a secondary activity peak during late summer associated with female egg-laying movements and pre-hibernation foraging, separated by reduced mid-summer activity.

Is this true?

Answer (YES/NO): NO